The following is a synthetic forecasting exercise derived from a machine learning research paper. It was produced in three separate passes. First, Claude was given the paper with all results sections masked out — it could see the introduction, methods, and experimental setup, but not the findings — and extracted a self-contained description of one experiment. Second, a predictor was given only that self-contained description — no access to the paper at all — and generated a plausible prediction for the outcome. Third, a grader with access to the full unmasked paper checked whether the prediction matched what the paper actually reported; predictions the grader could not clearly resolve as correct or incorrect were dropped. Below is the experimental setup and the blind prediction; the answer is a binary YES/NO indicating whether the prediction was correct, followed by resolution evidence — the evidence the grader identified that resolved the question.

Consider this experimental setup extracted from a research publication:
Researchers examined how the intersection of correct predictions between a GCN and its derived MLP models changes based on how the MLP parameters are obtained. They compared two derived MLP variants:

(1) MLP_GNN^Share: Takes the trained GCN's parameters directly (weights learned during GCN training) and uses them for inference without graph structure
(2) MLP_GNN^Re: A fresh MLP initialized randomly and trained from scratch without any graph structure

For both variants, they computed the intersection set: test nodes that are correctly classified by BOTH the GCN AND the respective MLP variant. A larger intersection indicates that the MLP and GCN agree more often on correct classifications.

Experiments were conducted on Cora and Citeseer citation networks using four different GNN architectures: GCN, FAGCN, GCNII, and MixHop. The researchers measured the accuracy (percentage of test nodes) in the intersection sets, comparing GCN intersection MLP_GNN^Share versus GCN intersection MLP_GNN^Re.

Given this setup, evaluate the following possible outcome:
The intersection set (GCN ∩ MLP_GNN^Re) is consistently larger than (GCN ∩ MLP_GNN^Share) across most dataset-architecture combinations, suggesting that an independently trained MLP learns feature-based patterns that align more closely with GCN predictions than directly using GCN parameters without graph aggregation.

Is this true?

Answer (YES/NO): NO